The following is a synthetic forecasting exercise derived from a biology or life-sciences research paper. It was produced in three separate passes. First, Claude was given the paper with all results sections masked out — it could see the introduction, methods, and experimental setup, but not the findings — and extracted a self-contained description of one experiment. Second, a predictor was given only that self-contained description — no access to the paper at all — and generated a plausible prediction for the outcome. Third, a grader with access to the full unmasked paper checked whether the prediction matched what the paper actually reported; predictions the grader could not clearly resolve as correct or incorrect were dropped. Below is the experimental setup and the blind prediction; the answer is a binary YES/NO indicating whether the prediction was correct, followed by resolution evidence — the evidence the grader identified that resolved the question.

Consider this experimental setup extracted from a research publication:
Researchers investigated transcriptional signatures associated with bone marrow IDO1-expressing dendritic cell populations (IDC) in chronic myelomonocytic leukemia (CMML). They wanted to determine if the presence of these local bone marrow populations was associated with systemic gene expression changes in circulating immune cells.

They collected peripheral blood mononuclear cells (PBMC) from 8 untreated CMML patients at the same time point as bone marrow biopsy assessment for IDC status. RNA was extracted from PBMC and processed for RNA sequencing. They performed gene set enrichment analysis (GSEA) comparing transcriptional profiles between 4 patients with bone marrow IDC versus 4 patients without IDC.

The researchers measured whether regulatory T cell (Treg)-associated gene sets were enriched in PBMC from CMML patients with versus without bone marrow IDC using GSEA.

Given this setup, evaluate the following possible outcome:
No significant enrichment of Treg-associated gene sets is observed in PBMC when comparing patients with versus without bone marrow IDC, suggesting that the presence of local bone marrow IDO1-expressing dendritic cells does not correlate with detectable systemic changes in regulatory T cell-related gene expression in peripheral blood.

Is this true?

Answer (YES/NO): NO